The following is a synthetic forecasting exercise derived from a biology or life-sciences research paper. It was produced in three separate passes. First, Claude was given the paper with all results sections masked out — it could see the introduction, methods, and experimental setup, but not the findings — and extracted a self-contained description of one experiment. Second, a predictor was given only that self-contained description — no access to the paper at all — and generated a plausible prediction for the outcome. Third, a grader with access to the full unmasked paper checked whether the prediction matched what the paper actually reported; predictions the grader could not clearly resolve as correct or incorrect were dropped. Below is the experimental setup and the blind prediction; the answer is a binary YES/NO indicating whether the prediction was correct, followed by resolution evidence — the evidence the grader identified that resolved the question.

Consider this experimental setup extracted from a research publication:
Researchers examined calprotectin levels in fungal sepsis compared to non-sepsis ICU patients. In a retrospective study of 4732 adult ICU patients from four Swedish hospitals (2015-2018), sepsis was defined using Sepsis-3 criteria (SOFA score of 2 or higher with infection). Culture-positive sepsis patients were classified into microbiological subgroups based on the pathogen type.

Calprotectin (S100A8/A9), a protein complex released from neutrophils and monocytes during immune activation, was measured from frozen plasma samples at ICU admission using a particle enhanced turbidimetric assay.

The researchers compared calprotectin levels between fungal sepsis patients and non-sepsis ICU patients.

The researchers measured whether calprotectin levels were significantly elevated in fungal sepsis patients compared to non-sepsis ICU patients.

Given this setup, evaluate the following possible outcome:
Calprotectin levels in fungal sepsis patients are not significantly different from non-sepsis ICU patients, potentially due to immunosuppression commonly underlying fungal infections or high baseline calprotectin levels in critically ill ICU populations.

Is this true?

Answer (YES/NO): NO